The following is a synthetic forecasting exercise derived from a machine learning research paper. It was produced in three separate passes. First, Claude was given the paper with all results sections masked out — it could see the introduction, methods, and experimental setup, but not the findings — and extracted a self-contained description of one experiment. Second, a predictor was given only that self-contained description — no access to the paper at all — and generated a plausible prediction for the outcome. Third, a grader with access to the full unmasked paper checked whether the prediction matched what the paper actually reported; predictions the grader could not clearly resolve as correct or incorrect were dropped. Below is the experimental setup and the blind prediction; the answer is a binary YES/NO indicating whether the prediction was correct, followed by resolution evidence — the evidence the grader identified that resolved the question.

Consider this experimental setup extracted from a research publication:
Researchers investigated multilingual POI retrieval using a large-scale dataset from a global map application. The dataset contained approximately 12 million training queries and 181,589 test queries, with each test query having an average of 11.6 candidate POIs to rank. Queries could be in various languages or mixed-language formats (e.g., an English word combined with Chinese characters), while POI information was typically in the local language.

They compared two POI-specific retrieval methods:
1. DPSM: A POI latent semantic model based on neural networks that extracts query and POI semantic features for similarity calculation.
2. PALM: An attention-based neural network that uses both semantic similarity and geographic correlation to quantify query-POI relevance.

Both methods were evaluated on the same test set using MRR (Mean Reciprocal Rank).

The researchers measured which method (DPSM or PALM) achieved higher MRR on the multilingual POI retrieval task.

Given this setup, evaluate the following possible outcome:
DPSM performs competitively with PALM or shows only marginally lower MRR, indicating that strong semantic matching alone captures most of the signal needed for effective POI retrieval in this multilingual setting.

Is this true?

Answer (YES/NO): NO